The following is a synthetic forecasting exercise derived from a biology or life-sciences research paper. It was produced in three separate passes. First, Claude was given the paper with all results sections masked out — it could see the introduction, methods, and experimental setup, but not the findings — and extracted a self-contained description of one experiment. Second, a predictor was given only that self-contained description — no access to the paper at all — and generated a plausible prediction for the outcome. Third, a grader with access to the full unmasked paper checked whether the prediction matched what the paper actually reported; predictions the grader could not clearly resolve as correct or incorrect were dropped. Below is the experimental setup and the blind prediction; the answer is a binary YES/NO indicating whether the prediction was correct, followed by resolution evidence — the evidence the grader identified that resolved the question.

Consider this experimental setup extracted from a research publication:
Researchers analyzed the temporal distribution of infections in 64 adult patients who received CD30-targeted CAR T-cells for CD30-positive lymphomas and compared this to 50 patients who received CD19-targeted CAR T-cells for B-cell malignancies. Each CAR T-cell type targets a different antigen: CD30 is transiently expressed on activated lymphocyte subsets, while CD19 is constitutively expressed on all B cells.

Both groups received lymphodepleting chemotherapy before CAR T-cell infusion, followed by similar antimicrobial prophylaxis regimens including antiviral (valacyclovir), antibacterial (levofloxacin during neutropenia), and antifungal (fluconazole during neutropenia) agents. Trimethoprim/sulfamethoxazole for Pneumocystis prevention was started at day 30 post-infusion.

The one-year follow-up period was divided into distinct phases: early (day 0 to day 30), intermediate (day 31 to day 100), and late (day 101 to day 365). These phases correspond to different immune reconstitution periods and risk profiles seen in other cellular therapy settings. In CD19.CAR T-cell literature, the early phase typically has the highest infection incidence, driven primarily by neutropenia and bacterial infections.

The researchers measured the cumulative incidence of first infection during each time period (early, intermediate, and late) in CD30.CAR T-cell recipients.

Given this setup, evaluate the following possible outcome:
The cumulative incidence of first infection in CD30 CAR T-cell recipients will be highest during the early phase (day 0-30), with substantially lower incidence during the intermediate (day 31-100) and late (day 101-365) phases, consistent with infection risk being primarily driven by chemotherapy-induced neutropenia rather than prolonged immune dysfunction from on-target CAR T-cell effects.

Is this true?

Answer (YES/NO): YES